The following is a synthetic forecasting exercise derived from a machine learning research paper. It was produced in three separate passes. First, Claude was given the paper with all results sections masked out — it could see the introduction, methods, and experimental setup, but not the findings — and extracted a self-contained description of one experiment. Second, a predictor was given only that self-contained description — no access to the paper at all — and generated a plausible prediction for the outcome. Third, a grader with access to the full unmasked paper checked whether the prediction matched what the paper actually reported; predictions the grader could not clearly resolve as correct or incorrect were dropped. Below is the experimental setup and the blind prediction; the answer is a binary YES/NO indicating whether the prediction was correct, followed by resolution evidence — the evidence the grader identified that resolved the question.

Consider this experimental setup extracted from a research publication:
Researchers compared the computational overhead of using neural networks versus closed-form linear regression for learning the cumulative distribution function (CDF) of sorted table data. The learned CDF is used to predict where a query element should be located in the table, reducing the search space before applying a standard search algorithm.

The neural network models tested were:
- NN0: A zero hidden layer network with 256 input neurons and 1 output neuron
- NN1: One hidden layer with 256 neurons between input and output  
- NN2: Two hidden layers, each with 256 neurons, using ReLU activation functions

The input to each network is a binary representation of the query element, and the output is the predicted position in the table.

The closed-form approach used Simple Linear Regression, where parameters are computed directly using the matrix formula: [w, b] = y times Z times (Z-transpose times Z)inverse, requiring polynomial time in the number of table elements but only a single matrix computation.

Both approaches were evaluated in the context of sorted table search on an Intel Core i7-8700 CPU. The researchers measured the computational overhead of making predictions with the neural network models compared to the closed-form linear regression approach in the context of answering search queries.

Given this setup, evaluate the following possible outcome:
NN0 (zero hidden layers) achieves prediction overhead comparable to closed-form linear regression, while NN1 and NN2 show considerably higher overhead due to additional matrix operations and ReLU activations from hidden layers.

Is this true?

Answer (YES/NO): NO